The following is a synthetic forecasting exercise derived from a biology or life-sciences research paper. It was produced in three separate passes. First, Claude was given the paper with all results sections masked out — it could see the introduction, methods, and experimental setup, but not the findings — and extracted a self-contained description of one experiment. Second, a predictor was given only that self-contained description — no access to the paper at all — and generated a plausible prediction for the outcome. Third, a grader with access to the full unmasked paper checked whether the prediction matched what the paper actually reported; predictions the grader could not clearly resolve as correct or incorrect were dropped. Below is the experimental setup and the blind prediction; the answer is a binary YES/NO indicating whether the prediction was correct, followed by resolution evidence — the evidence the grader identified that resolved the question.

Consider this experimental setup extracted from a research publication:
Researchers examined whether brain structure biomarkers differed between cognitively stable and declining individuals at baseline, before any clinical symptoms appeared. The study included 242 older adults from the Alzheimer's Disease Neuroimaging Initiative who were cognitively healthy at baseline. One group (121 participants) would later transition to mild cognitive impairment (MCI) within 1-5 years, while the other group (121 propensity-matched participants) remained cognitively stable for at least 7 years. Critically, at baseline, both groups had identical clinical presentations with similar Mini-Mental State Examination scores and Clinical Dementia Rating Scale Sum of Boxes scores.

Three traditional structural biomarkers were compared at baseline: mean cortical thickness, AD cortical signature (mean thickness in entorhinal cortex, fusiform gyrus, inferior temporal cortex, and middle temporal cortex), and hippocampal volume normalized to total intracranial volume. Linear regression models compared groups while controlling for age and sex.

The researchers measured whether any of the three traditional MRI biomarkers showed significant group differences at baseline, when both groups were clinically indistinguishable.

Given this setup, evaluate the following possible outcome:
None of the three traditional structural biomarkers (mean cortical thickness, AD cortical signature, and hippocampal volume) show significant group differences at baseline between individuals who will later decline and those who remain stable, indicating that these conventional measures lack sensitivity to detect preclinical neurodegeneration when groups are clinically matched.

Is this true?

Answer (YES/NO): NO